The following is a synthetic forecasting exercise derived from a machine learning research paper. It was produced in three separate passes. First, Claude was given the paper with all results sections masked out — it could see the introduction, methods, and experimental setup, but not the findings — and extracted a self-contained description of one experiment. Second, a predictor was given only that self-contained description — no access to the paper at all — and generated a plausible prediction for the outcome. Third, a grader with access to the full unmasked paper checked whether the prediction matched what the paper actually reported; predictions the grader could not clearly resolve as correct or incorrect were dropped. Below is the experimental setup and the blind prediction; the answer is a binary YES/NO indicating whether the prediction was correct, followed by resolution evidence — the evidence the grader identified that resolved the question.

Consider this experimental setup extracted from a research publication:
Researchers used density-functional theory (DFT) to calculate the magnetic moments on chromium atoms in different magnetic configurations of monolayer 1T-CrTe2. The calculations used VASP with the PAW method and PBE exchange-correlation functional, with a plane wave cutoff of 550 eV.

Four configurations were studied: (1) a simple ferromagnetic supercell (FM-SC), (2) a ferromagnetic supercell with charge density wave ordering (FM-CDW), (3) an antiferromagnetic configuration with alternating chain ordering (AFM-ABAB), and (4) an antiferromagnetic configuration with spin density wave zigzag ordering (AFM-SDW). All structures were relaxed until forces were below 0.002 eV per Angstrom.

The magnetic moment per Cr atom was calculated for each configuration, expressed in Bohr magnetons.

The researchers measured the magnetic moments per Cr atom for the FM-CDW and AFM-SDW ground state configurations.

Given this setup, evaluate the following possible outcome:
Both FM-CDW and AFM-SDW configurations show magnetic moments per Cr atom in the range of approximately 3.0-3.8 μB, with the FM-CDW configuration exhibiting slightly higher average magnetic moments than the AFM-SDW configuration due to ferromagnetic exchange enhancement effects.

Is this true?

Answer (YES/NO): NO